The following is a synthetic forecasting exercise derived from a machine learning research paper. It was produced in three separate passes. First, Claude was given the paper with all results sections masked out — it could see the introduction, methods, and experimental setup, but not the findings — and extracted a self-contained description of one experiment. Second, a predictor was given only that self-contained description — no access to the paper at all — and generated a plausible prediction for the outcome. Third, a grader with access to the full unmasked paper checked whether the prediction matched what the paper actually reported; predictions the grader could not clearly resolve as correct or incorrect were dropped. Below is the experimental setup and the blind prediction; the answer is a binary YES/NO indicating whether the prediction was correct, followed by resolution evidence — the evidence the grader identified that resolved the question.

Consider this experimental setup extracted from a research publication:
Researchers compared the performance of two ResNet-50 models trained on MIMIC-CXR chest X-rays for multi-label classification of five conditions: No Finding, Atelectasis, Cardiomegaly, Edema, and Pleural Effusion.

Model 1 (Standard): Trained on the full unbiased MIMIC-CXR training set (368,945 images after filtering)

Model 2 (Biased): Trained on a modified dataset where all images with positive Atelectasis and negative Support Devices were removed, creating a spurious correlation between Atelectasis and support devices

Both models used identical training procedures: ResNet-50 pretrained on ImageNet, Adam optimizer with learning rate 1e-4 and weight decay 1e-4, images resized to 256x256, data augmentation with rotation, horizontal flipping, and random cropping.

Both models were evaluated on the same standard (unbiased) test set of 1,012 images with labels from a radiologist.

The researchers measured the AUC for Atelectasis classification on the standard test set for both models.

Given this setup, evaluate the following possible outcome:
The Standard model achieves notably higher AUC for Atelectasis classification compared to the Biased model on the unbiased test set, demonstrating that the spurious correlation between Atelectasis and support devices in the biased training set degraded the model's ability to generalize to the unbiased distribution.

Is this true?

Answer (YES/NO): NO